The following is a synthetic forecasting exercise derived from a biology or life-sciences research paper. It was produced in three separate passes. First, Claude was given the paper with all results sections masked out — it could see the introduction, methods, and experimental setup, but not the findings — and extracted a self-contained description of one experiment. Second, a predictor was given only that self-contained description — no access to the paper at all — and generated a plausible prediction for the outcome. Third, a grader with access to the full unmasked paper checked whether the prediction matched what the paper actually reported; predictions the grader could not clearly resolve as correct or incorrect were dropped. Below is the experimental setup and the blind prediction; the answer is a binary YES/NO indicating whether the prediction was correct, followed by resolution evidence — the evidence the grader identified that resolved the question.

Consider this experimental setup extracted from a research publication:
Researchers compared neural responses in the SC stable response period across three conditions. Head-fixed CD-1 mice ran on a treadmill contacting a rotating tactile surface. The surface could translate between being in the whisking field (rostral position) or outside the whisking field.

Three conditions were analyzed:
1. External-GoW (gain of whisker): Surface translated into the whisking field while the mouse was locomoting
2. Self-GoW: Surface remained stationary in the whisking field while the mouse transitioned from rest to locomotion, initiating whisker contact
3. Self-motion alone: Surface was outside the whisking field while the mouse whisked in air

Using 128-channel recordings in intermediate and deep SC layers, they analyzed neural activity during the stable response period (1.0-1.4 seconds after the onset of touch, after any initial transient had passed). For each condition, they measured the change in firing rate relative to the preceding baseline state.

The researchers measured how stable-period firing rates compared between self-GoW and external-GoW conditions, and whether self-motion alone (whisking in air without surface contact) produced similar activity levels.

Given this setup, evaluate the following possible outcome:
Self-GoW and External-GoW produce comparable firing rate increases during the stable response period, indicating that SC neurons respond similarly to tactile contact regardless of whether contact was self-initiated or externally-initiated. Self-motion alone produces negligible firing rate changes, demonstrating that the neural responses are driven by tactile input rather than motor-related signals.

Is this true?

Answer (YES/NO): YES